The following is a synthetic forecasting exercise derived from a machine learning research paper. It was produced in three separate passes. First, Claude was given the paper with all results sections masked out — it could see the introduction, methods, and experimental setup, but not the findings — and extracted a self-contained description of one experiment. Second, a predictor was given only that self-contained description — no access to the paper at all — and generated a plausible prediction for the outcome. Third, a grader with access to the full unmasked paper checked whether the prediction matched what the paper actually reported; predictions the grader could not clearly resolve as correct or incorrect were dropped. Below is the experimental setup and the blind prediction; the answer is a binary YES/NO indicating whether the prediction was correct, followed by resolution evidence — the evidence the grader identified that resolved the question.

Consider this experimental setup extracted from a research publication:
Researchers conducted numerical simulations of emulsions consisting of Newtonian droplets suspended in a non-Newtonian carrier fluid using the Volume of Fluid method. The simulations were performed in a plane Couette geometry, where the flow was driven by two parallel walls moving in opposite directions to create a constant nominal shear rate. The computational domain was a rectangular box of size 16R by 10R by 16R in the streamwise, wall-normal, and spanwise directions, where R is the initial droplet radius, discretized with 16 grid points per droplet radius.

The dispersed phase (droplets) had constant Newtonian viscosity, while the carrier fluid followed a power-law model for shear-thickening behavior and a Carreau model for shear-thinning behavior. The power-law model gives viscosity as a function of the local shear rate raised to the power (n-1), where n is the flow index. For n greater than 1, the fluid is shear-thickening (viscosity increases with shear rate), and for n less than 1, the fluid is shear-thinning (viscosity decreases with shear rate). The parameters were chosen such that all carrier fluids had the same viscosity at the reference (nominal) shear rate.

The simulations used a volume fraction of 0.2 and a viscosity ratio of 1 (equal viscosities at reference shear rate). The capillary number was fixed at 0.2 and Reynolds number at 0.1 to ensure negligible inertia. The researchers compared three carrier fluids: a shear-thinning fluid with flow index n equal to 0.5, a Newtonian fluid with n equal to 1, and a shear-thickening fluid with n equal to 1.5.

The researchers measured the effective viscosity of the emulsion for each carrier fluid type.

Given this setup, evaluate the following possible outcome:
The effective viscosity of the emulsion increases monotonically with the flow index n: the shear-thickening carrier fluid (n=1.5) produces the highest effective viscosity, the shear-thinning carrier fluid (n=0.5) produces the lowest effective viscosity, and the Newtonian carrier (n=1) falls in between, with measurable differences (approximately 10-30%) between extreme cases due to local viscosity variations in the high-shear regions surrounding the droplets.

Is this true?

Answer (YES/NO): YES